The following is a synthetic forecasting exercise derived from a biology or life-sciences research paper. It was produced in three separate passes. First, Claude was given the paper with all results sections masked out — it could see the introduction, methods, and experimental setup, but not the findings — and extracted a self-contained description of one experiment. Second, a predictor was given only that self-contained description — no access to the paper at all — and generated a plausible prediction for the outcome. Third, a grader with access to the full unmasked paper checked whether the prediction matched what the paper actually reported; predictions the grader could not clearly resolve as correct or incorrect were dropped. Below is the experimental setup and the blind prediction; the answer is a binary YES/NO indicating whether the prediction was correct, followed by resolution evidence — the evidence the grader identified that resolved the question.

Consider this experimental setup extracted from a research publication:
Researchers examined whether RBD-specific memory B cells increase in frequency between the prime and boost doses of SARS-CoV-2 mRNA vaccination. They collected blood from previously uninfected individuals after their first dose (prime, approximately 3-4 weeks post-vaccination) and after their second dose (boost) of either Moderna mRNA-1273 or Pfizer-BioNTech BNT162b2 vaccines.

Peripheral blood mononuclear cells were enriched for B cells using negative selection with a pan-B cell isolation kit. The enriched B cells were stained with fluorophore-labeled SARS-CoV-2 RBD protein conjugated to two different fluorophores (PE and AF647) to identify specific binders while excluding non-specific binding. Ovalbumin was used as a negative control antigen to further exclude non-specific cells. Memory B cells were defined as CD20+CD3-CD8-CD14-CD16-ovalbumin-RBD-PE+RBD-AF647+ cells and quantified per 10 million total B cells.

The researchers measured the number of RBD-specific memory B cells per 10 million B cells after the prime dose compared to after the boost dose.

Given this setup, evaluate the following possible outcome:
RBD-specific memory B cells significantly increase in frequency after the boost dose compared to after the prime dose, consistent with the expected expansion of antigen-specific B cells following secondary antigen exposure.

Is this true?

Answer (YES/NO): YES